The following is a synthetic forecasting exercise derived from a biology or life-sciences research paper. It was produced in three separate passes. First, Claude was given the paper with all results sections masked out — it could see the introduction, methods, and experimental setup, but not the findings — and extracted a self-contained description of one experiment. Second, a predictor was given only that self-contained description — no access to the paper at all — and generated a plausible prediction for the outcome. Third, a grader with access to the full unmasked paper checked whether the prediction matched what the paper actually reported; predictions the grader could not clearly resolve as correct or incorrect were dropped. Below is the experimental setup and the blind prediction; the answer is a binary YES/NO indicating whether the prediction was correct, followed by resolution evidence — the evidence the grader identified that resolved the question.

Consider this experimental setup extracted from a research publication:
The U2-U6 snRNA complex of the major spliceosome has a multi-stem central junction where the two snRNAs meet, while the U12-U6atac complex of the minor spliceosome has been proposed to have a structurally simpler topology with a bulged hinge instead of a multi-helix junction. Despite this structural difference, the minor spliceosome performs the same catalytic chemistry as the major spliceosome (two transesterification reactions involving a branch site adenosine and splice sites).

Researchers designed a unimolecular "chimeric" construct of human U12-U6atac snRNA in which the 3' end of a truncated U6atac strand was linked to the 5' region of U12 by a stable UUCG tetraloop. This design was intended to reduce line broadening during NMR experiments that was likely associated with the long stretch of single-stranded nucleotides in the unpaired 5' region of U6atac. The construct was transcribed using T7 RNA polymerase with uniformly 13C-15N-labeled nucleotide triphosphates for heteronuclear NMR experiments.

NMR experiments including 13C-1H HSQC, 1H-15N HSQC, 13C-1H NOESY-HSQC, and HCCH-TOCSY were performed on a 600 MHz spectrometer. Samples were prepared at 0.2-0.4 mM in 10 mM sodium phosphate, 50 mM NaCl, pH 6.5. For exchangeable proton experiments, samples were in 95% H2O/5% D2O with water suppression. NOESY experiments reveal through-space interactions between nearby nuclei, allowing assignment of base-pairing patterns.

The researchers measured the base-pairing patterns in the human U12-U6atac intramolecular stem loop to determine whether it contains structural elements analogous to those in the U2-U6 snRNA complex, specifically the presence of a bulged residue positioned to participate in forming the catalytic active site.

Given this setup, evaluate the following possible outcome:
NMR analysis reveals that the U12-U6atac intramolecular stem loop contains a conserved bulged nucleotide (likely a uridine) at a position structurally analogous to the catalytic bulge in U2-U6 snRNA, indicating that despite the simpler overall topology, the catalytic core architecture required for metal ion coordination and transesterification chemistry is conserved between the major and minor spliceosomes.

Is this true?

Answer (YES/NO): YES